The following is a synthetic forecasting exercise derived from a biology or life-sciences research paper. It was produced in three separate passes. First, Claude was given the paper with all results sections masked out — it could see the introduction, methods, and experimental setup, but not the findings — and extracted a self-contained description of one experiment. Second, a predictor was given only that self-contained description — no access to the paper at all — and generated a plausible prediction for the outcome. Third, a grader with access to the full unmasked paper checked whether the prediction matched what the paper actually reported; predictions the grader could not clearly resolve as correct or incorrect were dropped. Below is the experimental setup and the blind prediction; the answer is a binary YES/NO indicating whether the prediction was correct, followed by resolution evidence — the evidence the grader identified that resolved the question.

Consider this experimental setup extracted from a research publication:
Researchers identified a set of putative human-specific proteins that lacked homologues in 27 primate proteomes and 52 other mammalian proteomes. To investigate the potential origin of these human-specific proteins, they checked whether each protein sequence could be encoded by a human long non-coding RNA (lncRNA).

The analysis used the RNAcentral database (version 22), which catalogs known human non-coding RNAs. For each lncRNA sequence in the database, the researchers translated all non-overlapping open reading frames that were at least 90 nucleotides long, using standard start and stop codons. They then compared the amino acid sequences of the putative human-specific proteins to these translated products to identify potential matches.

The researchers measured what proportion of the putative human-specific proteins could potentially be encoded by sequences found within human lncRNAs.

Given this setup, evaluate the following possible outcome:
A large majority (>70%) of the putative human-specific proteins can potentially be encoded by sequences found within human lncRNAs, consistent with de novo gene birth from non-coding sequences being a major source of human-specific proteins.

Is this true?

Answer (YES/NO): YES